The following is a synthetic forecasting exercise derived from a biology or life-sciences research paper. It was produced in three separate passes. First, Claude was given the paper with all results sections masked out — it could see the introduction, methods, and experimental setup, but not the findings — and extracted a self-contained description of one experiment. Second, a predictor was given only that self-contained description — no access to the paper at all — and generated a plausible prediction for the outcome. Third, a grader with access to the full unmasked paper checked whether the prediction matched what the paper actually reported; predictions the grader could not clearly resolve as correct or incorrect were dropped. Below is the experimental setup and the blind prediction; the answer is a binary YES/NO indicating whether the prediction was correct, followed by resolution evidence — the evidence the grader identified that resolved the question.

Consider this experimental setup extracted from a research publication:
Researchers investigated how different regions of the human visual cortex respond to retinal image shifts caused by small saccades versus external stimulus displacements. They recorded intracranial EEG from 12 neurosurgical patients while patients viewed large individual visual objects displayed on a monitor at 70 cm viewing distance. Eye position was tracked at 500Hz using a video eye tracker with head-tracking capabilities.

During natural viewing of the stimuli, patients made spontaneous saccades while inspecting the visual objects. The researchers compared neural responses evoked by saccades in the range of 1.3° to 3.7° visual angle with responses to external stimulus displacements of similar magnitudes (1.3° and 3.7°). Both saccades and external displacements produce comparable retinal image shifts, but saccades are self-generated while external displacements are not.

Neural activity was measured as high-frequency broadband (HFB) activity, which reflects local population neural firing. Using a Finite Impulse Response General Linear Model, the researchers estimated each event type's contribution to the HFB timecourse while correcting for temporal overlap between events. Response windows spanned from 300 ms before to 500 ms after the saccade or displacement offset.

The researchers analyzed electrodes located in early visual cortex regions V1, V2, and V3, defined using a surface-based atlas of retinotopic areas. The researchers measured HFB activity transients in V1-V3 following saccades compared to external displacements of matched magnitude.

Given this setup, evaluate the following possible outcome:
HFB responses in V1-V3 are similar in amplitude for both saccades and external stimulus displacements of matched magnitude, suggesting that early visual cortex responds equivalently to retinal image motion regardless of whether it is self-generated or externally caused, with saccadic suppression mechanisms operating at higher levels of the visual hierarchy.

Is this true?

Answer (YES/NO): YES